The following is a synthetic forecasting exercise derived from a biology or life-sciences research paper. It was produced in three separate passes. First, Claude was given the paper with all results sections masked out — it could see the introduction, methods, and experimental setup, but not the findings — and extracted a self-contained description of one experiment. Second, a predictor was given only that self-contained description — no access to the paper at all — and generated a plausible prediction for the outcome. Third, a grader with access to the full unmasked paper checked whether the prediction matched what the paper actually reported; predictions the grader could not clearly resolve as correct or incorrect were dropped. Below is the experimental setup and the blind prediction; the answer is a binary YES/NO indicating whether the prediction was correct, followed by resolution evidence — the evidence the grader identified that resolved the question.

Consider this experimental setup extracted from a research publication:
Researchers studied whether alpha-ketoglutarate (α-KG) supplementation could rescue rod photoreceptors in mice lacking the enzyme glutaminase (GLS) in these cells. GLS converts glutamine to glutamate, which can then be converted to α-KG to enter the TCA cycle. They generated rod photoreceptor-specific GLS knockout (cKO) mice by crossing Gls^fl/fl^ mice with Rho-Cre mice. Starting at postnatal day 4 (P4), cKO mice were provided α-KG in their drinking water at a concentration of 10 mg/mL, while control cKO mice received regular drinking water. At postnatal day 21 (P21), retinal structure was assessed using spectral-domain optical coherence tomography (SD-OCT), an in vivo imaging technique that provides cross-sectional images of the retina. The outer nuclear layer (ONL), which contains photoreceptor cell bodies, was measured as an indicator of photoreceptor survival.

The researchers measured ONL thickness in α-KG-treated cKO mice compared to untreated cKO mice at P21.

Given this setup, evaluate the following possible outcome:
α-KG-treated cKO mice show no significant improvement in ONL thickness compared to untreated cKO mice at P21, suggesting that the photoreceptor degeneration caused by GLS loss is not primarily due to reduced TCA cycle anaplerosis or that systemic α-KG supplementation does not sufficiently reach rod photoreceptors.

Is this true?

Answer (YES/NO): NO